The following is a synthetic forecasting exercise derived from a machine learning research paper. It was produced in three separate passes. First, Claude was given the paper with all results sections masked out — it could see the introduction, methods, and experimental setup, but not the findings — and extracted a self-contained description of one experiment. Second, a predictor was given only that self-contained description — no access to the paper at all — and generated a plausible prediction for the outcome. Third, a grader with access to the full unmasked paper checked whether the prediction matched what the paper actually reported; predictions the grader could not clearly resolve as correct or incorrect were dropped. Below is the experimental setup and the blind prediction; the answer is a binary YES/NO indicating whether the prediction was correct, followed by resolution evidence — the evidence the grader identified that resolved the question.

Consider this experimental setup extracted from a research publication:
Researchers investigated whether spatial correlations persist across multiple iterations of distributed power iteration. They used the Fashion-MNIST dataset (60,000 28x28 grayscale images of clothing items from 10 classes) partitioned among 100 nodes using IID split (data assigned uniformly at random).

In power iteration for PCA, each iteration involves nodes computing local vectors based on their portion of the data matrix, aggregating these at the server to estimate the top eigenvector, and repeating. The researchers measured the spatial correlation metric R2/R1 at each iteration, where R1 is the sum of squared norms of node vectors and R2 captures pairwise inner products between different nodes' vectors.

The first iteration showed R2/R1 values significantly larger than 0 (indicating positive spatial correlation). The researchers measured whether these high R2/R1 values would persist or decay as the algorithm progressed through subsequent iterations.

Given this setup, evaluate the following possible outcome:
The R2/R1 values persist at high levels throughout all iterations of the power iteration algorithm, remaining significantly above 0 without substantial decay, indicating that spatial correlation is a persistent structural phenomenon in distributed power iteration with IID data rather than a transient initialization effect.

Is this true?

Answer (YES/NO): YES